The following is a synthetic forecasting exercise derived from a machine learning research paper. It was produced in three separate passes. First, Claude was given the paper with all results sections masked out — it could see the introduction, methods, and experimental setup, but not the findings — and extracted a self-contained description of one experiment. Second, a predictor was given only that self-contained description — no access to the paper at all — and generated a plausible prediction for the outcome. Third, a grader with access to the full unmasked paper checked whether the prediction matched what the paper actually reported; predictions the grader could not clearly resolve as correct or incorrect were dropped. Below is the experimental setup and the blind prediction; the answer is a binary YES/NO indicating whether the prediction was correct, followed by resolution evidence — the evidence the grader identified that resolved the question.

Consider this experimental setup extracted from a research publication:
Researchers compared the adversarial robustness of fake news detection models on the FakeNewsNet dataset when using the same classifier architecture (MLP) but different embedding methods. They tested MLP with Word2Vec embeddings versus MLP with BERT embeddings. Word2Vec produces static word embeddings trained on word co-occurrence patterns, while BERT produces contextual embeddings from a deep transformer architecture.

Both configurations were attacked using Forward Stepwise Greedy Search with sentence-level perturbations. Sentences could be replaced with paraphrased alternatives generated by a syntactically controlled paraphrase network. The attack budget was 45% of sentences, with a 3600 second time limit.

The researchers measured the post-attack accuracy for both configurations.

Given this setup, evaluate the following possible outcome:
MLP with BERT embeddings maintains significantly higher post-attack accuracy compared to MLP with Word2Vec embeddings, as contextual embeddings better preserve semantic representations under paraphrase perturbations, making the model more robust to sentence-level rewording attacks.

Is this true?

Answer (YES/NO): NO